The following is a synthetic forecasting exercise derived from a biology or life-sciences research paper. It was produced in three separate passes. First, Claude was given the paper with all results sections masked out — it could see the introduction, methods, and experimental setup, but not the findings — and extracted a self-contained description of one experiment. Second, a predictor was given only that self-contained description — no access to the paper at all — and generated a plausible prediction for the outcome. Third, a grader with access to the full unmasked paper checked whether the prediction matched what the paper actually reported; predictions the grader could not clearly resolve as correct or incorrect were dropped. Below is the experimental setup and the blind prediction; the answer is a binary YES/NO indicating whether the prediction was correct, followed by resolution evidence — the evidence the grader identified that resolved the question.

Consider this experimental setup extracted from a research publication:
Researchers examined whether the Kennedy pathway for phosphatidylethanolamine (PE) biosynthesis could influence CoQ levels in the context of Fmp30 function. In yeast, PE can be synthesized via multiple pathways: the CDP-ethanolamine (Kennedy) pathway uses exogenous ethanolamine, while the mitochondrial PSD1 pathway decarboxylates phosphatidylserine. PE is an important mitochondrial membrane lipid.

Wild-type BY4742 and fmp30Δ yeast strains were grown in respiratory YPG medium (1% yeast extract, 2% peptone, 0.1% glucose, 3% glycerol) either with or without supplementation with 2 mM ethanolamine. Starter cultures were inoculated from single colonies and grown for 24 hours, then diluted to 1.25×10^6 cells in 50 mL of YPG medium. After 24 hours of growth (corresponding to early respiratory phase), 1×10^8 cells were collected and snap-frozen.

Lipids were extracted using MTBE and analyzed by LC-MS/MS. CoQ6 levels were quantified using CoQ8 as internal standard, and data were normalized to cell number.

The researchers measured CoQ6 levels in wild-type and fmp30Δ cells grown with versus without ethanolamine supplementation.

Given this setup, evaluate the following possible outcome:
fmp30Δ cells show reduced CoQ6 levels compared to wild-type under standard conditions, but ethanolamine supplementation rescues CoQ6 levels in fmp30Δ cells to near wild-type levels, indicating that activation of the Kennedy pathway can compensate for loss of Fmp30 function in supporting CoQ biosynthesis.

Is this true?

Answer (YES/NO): NO